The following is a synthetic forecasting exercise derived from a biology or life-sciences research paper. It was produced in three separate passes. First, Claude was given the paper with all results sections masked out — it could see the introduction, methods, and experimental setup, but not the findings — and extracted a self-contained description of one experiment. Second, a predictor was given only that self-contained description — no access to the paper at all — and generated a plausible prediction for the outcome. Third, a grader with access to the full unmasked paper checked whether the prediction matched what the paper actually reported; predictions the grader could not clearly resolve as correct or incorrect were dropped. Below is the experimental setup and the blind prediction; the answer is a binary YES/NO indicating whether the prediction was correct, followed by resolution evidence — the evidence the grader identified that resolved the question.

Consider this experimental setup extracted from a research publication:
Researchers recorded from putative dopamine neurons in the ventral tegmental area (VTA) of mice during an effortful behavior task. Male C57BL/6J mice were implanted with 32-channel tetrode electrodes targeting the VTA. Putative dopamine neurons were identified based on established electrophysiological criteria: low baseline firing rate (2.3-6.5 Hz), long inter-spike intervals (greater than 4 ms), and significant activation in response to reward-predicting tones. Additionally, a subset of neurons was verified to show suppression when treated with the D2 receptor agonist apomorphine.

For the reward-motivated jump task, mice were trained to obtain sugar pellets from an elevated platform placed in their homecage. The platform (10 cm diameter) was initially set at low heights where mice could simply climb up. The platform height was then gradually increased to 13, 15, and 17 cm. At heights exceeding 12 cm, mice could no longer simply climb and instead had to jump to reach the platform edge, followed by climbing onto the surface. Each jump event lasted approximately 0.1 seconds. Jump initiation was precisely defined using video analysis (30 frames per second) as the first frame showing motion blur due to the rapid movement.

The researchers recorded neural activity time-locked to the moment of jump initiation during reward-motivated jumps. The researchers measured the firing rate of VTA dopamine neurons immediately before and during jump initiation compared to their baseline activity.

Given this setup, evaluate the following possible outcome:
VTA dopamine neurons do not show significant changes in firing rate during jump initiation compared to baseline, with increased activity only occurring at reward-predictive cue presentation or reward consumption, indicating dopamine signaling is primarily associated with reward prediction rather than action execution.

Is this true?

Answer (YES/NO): NO